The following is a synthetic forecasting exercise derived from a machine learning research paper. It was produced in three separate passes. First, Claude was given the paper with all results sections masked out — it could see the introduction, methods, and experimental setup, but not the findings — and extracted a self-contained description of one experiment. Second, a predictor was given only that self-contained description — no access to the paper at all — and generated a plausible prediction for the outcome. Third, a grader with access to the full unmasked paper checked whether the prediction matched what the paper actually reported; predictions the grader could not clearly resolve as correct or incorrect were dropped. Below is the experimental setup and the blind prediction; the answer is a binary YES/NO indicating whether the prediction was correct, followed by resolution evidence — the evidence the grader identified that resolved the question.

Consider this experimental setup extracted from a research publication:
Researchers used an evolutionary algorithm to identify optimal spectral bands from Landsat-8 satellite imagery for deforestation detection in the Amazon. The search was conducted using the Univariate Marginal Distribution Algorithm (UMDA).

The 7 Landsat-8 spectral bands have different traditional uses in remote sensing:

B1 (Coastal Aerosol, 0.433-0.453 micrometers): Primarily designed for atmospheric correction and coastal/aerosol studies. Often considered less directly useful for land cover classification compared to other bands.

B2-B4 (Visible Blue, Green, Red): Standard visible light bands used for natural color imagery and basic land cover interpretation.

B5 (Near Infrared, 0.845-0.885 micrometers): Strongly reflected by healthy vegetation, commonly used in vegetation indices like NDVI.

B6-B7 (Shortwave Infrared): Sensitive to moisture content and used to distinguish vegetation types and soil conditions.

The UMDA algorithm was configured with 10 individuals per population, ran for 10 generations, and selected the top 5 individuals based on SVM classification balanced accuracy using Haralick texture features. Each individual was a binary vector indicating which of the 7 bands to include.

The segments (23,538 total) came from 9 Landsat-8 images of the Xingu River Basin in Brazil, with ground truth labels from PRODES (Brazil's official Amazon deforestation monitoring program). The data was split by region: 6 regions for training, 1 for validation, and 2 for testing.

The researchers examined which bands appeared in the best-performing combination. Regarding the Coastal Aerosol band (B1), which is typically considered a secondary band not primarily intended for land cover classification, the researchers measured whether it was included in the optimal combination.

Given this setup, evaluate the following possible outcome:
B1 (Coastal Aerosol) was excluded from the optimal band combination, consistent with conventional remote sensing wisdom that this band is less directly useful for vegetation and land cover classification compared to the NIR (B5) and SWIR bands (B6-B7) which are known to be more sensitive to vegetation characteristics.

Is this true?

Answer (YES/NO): NO